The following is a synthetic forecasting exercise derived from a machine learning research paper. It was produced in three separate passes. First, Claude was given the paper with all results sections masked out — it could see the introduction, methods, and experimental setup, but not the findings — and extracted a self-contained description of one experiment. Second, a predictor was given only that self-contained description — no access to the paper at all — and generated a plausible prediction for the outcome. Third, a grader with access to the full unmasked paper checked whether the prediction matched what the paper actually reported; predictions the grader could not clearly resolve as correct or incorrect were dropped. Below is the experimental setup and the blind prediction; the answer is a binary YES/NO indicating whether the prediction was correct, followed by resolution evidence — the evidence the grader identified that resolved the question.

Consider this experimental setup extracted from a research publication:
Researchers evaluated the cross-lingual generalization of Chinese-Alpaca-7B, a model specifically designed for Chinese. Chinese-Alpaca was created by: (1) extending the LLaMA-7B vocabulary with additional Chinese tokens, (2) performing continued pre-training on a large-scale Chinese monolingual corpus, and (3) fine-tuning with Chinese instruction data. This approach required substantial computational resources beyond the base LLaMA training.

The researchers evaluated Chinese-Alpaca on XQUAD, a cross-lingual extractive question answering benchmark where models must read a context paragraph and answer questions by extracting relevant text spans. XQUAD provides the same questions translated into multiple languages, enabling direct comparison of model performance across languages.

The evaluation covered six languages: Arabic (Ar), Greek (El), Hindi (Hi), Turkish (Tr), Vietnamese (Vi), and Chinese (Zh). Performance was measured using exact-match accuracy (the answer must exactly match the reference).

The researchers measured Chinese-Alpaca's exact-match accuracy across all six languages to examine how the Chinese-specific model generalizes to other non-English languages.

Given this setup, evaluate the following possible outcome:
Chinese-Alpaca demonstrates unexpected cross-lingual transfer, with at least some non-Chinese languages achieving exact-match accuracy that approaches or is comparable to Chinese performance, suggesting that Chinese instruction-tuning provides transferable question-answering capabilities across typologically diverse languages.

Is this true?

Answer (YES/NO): NO